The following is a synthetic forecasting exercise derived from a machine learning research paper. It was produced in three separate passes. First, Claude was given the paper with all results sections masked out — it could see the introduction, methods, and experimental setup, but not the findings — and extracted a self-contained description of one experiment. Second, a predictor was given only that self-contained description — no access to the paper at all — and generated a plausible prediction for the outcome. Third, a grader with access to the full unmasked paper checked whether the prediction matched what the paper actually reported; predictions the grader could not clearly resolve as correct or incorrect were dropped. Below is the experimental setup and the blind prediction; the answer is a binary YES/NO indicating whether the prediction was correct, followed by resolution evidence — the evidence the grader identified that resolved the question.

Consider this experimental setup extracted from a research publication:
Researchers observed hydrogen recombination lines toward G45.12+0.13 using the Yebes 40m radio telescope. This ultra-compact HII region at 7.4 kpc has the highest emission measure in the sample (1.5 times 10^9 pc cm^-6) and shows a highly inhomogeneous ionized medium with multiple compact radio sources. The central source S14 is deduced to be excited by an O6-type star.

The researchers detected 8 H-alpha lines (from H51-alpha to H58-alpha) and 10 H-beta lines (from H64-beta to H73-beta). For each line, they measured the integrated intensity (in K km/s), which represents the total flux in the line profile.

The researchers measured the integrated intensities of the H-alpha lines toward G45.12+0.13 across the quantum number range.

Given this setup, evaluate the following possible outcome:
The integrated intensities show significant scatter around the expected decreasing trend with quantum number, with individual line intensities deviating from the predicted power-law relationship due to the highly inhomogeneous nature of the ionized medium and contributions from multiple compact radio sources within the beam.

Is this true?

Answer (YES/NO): YES